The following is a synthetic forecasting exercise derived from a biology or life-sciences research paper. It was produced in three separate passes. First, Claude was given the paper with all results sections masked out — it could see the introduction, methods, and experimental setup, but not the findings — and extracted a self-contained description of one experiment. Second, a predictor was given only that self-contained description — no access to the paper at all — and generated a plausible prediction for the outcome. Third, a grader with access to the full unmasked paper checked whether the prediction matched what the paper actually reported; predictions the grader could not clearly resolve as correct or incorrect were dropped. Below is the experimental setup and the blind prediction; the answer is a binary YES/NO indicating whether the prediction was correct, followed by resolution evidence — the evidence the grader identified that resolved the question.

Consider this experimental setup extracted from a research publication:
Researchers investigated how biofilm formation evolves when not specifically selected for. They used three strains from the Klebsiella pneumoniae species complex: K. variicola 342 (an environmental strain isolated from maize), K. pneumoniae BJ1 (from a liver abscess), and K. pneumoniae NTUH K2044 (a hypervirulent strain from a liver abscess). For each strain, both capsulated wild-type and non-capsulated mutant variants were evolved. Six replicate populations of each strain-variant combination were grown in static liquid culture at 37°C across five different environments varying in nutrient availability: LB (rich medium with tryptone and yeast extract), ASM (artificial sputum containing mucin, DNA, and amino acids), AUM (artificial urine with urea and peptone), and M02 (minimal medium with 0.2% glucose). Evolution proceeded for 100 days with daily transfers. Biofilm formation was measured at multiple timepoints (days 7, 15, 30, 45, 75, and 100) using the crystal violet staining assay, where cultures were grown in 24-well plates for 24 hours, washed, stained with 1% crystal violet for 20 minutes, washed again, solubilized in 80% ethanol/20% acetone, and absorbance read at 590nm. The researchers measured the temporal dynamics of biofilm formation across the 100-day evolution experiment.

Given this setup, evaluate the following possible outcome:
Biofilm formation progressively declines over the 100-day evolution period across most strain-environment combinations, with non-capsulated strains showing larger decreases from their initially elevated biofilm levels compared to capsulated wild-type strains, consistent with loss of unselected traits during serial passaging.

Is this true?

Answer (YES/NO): NO